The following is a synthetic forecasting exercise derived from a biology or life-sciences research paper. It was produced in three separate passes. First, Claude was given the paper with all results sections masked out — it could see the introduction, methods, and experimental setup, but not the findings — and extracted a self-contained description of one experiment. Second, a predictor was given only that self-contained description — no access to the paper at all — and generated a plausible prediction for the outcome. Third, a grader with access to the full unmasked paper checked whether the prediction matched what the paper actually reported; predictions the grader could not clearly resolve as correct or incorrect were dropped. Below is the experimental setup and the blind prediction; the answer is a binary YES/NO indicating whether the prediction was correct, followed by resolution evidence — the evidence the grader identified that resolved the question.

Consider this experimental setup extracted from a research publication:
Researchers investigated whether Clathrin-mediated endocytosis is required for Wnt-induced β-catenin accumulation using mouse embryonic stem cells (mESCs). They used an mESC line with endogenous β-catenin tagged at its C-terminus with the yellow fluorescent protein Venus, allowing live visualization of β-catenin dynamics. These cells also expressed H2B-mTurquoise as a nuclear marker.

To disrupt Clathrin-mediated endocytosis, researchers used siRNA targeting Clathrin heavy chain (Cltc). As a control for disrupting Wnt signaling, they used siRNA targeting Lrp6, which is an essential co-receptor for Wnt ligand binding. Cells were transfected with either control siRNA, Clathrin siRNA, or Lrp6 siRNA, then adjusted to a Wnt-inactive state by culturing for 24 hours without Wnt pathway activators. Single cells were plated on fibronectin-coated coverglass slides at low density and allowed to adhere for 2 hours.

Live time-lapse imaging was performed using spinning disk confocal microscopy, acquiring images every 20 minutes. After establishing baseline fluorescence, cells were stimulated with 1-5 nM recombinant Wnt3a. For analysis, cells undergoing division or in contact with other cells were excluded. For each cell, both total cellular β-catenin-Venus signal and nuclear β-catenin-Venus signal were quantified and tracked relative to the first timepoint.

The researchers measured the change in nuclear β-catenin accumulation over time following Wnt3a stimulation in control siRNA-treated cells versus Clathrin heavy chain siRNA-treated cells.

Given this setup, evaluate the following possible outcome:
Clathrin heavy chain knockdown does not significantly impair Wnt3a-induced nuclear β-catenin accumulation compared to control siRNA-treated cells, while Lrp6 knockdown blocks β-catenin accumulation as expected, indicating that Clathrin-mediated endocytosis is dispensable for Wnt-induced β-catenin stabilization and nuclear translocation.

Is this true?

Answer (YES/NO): YES